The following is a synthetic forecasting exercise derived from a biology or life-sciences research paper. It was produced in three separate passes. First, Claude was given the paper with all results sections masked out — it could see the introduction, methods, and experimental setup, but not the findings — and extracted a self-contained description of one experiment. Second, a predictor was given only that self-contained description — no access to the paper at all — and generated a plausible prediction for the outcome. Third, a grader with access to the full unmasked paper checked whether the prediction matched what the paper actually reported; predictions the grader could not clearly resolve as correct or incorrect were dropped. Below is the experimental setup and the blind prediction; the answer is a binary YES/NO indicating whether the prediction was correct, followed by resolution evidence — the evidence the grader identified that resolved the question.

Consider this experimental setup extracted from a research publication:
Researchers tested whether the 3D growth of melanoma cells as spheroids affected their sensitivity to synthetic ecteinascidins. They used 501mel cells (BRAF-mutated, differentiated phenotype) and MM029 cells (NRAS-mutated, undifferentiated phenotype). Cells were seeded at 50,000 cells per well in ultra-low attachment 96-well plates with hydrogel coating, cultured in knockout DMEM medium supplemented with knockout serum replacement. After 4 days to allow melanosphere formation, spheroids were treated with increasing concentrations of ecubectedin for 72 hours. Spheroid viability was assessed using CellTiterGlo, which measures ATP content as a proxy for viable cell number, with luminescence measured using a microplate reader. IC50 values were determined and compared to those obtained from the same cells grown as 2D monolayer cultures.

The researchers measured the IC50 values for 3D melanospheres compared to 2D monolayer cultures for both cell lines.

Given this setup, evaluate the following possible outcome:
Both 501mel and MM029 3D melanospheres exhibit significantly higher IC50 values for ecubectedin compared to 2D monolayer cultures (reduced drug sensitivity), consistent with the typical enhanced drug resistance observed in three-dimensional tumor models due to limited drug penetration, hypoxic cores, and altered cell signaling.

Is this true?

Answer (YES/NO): NO